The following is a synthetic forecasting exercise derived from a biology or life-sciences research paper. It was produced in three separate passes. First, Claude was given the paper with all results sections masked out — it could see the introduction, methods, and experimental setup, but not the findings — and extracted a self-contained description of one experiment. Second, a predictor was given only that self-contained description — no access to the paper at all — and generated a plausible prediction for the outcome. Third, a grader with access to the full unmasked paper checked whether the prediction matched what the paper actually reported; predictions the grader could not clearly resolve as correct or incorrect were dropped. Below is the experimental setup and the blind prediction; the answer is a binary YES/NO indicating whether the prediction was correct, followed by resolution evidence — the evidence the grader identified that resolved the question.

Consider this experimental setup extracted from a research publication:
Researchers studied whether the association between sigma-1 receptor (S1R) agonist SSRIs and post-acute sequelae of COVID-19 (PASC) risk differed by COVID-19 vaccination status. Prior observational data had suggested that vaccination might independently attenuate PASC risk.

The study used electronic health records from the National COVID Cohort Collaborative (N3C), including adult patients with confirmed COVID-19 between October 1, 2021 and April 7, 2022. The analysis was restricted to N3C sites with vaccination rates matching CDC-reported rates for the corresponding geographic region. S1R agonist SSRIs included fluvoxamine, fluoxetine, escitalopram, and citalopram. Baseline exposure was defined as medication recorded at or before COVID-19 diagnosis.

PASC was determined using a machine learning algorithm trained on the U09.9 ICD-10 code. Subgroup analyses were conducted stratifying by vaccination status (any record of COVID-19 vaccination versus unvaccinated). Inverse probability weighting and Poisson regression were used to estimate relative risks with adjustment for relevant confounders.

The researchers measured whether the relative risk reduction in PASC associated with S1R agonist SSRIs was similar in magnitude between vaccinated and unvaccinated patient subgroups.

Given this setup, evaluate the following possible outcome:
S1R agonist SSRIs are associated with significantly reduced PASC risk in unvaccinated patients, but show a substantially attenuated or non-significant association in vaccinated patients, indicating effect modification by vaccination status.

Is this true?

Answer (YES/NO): NO